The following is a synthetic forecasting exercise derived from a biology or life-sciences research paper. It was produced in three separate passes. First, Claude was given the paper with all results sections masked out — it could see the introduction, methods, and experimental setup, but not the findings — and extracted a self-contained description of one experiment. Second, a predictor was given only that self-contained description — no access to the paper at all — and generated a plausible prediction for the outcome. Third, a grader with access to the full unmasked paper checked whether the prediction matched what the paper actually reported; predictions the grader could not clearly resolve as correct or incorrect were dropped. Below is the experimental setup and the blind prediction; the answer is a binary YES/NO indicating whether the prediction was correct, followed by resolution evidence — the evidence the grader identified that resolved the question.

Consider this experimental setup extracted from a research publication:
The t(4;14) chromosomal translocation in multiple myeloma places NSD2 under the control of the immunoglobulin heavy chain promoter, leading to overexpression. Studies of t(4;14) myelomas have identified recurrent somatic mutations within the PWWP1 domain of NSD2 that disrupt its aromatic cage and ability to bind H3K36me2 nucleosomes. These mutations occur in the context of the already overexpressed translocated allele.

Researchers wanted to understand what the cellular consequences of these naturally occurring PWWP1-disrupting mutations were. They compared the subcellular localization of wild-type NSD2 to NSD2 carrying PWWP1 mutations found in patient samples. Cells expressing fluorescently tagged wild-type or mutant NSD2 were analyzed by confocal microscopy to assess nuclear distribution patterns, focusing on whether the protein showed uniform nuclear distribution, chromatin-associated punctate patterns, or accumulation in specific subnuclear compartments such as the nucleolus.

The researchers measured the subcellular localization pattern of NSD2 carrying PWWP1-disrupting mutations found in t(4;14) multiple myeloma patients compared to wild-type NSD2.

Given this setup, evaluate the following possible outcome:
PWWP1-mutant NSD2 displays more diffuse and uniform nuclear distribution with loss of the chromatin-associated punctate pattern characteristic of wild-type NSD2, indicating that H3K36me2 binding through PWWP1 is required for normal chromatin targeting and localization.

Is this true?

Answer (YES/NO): NO